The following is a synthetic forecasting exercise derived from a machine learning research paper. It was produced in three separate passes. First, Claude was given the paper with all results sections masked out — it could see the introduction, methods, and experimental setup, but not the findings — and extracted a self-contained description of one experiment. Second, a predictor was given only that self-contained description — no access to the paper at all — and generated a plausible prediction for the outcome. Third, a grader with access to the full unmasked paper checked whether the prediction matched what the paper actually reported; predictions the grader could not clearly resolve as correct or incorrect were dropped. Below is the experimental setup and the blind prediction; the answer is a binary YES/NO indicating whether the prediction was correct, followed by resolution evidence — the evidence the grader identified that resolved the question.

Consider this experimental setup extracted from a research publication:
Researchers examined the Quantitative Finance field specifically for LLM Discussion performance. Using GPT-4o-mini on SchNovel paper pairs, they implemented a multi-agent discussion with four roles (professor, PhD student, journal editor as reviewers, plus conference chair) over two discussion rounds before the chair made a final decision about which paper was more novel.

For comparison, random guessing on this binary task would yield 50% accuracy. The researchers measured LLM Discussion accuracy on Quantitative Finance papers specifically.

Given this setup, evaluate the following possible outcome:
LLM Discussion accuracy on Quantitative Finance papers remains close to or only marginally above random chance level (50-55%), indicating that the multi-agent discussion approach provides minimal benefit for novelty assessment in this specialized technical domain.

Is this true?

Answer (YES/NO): YES